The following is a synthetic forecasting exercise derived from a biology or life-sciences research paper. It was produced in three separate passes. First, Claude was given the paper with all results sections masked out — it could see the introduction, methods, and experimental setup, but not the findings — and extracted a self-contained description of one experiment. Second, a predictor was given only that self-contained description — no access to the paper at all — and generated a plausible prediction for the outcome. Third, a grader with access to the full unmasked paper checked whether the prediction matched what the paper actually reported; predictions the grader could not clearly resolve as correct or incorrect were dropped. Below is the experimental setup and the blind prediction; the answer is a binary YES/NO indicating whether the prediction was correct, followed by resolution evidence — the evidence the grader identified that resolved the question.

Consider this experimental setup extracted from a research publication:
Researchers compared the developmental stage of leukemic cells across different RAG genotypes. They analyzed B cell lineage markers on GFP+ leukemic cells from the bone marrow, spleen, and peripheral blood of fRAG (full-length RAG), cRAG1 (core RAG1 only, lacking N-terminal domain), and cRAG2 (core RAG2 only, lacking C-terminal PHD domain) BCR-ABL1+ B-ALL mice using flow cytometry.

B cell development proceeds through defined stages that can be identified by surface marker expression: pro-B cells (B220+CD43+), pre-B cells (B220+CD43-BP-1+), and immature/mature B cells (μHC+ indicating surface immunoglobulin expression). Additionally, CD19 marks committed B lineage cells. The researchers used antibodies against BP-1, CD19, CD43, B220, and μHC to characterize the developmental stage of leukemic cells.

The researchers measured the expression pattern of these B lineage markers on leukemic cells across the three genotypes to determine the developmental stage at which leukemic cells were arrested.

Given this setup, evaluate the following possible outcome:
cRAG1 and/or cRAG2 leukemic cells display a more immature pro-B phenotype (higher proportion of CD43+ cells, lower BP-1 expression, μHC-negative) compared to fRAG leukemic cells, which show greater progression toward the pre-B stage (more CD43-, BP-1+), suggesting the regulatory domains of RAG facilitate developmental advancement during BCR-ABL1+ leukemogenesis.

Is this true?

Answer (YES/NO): NO